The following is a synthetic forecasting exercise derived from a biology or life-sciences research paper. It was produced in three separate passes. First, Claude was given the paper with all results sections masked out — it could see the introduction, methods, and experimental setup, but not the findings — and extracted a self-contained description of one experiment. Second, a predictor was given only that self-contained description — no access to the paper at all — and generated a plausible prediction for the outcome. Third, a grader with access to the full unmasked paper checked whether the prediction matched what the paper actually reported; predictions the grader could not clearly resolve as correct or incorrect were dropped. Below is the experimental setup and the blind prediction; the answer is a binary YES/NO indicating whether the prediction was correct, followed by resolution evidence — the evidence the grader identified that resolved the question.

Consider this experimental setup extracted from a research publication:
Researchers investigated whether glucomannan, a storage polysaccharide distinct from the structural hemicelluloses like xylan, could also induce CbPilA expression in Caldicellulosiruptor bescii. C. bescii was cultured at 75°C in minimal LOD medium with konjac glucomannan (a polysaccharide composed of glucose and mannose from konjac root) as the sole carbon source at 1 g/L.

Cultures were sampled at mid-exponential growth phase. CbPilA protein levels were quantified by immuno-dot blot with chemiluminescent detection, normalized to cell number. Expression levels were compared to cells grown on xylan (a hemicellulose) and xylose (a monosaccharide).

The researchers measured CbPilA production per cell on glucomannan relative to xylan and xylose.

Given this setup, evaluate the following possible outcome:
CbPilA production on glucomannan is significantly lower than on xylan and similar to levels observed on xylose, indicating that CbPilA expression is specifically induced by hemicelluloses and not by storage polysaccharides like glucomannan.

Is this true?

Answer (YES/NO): YES